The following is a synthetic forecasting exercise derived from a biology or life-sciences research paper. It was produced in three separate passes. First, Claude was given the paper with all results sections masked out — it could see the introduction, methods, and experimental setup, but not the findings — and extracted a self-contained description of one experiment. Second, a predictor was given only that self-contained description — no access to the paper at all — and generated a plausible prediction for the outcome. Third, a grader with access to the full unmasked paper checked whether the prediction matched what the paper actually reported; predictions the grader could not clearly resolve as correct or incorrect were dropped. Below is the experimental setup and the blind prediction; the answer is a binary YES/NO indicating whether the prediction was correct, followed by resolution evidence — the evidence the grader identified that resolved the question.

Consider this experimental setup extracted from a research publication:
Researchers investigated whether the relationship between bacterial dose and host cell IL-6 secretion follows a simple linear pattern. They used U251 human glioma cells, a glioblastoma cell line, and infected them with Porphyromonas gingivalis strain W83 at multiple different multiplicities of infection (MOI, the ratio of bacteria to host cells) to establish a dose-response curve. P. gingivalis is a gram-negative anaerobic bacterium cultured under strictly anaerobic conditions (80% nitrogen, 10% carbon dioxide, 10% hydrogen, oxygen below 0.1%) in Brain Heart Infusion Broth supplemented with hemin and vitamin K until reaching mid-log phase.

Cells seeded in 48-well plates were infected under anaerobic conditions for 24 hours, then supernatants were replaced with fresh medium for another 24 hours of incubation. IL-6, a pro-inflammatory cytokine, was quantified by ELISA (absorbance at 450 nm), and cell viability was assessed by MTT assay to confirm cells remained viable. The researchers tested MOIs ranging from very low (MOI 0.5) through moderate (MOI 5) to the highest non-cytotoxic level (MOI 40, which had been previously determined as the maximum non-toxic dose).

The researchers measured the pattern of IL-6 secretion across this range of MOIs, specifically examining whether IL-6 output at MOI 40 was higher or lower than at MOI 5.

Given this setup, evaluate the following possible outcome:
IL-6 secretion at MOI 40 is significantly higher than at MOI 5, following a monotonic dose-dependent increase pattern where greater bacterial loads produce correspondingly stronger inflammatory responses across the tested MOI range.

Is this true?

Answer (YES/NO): NO